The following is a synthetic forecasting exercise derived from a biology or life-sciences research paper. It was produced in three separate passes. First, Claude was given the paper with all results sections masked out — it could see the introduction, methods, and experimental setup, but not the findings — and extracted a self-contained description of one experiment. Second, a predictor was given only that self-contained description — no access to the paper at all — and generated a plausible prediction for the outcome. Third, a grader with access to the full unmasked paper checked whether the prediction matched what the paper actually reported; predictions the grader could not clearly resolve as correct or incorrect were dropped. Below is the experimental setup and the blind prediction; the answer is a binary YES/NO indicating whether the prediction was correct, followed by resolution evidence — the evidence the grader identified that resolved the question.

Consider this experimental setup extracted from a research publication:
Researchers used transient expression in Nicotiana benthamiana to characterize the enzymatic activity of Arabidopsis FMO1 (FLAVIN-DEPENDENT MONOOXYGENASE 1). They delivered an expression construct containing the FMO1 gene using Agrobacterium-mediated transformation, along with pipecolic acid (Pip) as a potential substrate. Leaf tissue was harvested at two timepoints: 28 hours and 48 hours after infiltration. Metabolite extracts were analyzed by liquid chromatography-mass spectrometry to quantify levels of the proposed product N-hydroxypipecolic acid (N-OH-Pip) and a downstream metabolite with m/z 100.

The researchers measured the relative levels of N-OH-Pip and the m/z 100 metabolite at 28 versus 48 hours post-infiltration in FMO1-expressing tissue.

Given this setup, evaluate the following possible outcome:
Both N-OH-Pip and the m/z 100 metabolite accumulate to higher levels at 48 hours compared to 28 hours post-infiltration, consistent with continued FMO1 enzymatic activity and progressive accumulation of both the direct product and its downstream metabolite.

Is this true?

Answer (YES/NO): NO